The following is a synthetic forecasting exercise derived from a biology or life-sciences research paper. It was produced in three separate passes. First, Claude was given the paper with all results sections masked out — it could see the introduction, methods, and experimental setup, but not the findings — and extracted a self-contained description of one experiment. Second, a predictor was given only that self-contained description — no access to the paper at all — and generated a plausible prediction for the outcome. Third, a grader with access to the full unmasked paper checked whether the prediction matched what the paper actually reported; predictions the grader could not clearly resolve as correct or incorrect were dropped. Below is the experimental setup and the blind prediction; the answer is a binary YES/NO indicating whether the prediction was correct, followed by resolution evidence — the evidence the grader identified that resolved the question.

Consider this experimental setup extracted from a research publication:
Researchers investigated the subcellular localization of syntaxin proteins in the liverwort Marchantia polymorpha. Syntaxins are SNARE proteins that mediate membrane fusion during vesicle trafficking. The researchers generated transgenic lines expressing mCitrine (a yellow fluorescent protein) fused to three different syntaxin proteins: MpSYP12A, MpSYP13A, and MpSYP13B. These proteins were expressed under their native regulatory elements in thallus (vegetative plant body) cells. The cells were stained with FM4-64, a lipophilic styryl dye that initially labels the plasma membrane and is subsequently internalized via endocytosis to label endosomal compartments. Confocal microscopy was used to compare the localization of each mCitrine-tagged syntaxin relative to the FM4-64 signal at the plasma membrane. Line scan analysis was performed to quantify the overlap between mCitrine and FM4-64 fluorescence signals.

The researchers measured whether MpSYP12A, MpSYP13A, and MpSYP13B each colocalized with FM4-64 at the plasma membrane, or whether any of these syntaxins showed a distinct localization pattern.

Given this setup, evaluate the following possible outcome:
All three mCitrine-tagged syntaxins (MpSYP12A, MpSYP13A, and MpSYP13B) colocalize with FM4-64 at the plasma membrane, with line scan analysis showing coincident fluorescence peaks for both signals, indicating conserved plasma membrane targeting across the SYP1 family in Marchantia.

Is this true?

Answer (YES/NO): NO